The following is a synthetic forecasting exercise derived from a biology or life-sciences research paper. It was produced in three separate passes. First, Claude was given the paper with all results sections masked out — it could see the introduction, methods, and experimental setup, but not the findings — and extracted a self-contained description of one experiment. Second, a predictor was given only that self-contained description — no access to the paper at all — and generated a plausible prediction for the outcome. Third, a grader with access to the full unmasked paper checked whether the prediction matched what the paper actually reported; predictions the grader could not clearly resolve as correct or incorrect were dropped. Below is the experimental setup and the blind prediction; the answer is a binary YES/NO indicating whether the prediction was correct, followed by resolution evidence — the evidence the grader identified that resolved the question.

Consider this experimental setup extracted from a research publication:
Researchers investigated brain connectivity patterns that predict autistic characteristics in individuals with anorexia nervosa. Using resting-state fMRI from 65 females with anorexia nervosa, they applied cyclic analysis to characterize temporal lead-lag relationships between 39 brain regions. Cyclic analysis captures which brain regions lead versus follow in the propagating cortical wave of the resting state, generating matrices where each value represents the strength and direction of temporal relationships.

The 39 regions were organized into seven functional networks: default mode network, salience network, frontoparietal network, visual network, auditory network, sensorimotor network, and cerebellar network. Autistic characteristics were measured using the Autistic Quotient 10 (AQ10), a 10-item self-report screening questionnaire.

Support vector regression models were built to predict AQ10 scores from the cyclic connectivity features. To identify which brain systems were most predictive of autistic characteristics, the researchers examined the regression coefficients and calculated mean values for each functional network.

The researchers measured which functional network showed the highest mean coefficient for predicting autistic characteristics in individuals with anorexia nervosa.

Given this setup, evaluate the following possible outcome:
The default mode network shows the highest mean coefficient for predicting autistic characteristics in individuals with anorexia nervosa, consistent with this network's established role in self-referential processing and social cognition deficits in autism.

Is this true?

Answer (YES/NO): NO